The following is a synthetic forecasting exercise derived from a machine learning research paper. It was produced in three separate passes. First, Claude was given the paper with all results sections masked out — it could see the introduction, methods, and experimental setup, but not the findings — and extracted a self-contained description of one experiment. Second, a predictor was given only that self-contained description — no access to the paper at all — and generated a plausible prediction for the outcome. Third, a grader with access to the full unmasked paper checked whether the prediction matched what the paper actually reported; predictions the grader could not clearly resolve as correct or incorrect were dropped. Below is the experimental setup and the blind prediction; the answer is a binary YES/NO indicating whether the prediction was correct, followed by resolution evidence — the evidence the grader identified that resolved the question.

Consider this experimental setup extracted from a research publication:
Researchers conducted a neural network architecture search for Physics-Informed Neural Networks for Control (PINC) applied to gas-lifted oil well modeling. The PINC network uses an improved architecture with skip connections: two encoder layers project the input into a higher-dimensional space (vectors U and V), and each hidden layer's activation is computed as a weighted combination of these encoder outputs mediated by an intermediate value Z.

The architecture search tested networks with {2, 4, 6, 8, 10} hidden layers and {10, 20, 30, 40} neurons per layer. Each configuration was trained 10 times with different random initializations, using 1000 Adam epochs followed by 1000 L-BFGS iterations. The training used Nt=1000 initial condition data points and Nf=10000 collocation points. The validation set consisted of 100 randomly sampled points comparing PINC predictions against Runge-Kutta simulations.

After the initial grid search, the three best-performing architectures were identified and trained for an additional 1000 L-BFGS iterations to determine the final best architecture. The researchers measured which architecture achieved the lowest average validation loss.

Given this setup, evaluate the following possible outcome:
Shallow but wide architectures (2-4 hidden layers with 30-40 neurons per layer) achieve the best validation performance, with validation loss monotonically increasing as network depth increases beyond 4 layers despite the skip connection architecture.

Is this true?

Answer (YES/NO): NO